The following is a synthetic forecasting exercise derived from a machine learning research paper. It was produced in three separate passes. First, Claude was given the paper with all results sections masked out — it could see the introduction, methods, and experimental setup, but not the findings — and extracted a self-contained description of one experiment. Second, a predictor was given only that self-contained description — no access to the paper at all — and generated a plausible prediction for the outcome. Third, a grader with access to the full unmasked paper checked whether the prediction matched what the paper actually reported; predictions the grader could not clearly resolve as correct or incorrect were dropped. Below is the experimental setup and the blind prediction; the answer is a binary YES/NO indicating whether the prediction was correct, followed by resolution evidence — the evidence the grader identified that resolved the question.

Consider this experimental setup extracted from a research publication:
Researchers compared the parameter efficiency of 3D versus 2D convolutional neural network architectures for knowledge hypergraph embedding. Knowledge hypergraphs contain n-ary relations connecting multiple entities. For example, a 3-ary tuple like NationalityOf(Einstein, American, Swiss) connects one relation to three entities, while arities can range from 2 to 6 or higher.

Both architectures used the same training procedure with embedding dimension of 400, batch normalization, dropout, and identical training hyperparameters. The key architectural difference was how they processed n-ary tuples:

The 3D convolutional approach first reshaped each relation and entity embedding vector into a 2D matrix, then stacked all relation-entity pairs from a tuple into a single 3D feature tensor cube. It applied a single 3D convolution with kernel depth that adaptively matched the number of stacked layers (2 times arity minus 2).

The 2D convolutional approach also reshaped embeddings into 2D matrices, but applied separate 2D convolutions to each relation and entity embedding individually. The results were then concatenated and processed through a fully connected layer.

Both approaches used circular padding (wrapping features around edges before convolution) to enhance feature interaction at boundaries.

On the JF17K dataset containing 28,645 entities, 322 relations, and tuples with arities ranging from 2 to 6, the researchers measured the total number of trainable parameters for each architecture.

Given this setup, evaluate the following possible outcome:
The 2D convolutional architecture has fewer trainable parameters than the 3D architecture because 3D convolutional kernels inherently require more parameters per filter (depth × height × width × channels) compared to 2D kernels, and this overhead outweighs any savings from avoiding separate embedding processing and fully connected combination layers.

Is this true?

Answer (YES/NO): NO